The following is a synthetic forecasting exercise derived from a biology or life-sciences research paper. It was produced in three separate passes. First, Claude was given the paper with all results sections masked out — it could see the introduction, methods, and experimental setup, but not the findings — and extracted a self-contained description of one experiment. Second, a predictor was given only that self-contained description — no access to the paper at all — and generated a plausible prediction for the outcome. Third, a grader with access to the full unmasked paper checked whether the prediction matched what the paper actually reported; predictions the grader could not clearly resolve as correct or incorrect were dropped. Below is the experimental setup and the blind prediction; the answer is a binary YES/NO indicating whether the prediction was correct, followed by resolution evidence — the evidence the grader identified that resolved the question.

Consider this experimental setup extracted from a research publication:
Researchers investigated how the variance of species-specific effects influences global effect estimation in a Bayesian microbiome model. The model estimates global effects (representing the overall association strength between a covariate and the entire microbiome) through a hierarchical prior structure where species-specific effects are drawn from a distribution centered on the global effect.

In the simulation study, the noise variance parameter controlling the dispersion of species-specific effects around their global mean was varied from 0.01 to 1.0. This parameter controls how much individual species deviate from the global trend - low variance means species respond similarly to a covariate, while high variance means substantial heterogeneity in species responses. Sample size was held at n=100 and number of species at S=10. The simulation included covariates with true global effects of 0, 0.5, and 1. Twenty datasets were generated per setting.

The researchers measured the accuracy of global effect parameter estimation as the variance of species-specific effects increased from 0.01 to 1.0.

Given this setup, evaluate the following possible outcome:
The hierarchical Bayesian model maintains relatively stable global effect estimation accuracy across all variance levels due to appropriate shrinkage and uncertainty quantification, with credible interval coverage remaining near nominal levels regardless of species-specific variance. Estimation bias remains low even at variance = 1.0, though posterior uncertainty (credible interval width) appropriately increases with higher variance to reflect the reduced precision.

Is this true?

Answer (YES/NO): NO